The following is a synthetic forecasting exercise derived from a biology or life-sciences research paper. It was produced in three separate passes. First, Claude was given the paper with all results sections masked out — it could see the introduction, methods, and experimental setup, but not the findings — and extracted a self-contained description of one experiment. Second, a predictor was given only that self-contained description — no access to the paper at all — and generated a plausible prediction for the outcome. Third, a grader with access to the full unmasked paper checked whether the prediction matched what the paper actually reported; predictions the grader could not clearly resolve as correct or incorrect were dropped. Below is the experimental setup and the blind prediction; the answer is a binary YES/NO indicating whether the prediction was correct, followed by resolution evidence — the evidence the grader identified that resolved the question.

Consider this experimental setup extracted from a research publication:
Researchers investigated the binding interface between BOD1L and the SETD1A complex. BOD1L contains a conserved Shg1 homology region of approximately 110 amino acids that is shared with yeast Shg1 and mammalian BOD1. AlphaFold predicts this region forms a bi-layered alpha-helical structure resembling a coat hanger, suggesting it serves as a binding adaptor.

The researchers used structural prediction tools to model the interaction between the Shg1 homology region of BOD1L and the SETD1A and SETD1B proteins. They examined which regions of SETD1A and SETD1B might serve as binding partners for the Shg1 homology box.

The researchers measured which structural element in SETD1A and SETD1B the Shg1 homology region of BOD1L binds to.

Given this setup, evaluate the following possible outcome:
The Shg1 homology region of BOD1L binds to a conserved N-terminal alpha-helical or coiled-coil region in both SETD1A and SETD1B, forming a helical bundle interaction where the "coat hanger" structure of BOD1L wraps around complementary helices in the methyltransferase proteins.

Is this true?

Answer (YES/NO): NO